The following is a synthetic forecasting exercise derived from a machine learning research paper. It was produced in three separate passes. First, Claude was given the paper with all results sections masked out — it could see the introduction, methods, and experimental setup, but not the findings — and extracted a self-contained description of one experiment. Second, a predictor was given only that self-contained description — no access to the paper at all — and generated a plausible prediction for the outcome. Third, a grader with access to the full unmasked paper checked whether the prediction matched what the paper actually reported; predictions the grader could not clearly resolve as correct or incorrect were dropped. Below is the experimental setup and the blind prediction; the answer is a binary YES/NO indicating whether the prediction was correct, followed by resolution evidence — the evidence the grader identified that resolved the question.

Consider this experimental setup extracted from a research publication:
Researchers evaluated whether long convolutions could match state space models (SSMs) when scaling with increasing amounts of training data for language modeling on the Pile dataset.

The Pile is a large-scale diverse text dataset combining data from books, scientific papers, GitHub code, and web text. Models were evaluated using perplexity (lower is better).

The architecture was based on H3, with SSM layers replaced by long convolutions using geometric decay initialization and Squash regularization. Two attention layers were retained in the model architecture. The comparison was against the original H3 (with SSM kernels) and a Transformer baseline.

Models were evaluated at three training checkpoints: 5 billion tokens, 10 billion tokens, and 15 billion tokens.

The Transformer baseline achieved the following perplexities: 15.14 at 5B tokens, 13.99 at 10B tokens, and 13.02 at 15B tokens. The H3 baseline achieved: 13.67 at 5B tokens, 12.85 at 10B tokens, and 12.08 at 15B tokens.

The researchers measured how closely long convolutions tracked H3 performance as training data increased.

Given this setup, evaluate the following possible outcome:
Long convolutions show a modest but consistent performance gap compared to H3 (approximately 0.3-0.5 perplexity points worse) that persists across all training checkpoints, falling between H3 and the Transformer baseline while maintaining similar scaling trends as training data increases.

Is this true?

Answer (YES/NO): NO